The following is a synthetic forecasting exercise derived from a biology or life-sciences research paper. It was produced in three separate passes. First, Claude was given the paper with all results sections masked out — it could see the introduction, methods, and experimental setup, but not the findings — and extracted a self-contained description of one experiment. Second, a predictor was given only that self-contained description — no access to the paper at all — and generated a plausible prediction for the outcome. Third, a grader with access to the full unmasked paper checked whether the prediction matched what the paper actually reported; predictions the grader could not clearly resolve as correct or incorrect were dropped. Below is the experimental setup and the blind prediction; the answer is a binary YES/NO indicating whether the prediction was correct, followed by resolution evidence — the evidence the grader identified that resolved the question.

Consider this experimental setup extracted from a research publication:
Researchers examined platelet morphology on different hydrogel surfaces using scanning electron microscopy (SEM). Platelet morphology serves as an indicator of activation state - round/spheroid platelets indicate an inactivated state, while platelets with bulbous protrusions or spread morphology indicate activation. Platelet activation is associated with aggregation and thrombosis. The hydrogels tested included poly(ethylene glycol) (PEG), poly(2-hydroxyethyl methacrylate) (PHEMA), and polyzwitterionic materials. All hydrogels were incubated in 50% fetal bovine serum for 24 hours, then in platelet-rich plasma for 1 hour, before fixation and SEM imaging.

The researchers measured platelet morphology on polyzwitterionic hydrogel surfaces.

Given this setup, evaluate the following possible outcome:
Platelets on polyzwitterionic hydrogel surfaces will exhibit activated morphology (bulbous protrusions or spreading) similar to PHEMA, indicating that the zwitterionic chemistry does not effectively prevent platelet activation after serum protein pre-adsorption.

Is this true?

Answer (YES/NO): NO